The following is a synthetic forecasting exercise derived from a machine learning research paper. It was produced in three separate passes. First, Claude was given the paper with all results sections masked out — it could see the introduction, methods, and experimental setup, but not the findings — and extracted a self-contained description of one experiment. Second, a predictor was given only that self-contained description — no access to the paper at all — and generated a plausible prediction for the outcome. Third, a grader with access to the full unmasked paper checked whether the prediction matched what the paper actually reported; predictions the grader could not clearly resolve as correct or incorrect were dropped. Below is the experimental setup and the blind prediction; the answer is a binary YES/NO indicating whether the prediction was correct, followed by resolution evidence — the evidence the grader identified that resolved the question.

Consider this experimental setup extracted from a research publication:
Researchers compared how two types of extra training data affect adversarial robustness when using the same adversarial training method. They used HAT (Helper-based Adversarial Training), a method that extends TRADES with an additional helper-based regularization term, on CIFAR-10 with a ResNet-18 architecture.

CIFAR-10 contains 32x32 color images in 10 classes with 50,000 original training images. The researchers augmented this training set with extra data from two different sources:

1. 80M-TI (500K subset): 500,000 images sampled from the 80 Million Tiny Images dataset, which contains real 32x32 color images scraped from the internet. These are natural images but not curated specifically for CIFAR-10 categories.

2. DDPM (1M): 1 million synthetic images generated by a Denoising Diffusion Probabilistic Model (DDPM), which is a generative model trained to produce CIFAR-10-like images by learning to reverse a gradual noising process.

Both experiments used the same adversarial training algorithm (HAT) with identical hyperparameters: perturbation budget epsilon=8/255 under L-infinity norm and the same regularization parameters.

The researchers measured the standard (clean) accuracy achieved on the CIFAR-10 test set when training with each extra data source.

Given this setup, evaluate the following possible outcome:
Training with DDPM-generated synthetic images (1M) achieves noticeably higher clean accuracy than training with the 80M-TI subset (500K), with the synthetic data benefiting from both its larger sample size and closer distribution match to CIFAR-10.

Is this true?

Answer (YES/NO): NO